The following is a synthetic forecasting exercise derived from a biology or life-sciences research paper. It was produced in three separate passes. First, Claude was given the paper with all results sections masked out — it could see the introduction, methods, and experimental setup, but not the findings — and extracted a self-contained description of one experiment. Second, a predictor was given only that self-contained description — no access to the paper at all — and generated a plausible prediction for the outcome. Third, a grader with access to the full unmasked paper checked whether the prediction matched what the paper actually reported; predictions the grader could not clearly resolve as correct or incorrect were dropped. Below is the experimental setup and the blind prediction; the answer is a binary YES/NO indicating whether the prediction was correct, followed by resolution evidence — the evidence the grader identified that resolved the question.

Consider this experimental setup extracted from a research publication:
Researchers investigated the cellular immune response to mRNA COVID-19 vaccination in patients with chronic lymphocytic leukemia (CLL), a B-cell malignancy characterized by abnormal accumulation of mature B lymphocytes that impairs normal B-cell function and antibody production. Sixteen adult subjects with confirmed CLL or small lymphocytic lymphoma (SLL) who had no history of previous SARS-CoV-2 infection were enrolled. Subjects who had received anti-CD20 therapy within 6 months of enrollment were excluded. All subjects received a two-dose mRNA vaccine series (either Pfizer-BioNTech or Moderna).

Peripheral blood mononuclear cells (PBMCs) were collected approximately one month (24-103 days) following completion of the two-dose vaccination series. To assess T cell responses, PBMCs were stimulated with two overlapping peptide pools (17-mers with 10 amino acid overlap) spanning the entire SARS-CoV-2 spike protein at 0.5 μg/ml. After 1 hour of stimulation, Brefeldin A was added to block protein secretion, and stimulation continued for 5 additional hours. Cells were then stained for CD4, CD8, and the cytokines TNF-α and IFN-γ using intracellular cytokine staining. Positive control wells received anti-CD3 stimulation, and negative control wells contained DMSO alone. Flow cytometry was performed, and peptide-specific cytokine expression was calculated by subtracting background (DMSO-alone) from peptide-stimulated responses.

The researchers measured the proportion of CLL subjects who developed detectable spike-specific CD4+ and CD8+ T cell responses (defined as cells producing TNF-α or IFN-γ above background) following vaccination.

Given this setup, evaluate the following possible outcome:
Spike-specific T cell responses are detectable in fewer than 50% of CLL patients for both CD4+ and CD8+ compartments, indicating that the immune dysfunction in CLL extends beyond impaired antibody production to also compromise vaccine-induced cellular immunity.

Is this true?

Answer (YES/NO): NO